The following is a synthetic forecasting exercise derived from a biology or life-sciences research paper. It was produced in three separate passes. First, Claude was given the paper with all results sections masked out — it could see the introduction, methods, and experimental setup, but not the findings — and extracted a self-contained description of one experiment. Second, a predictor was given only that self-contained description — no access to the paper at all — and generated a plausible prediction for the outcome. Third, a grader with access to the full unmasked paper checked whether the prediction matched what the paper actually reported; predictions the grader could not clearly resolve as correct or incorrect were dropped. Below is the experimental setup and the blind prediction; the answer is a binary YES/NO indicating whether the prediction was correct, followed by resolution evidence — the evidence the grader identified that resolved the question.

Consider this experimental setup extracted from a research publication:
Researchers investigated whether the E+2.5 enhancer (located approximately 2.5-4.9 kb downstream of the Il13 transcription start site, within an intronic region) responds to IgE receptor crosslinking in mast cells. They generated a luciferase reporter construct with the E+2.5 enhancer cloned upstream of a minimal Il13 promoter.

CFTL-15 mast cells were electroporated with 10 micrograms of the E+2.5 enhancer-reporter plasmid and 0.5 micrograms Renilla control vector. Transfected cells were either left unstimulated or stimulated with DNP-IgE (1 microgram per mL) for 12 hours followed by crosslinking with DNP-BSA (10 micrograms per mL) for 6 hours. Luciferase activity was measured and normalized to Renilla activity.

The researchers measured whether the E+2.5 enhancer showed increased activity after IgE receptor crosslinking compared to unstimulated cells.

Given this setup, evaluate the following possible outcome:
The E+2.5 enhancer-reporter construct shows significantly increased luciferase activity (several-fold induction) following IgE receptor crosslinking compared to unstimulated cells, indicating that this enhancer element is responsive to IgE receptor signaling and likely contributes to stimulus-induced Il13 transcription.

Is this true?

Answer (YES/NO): NO